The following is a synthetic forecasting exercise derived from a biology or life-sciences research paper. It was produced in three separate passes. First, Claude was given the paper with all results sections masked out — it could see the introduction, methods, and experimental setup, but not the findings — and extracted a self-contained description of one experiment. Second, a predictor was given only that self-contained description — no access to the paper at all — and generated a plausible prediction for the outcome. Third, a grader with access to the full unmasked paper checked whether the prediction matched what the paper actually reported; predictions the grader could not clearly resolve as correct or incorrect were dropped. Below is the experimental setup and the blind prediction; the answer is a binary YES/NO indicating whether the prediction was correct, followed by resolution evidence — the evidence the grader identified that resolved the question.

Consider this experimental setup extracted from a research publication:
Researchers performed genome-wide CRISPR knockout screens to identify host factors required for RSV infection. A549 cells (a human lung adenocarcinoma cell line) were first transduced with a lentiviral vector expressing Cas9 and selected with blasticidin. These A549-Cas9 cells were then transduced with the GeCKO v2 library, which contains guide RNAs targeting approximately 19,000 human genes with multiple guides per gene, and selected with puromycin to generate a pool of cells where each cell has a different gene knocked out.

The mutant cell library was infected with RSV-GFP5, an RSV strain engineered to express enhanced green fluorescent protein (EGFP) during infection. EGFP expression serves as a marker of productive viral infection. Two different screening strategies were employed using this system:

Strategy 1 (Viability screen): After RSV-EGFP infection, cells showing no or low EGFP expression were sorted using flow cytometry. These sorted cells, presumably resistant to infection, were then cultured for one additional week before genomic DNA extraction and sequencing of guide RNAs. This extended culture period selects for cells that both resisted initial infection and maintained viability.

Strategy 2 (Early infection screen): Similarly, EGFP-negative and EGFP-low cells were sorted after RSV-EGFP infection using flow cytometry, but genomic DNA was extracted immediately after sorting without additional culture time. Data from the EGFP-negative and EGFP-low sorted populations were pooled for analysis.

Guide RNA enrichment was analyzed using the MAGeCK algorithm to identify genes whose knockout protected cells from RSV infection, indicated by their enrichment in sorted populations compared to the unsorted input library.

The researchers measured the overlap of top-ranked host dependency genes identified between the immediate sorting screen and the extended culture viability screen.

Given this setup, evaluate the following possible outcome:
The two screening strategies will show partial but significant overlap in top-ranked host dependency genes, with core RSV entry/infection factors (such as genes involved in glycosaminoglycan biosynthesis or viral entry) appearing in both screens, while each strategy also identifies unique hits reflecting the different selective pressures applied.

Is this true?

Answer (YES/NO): YES